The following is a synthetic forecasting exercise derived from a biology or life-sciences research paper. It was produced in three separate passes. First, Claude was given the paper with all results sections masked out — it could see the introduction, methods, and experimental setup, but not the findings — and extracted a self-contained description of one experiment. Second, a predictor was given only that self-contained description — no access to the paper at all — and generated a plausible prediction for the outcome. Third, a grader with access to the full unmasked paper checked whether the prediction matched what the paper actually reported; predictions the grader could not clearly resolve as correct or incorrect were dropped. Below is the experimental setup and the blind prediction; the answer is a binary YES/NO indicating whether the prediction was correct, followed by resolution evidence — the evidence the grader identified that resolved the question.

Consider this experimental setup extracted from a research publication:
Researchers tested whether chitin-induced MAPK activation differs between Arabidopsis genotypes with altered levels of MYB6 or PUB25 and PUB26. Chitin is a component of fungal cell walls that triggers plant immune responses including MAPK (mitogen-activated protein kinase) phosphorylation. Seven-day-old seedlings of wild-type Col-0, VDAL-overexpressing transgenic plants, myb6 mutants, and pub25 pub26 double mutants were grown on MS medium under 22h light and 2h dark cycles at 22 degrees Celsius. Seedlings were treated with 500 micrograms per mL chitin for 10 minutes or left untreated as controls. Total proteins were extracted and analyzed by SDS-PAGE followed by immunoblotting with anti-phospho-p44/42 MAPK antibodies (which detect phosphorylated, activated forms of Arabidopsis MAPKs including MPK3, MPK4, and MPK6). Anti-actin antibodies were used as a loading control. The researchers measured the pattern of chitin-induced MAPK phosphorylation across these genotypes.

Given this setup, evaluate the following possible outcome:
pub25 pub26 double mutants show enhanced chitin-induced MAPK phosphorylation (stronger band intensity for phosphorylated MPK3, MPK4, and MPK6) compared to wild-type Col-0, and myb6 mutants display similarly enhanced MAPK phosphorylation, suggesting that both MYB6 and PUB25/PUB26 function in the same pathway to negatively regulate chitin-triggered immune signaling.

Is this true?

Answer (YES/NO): NO